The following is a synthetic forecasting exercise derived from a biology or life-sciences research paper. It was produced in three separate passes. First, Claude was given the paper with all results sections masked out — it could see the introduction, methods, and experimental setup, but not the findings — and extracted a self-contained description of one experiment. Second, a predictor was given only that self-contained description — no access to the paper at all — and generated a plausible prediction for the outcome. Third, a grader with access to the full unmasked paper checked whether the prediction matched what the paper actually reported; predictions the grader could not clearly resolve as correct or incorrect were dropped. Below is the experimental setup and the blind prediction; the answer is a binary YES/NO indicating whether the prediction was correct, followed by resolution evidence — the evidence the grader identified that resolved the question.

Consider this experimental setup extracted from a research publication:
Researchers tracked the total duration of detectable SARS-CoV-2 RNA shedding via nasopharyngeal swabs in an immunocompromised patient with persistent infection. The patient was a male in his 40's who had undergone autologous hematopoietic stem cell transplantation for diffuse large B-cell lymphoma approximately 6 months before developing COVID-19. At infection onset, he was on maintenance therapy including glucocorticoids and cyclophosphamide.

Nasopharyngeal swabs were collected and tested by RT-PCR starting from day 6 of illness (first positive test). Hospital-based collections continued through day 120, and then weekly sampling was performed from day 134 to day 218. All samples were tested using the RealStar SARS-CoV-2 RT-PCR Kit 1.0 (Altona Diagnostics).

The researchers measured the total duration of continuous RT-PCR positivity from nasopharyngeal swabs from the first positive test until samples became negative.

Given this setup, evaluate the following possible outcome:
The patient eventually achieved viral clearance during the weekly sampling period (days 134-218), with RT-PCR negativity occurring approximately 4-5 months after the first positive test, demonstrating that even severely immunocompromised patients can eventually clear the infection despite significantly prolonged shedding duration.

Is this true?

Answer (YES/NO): NO